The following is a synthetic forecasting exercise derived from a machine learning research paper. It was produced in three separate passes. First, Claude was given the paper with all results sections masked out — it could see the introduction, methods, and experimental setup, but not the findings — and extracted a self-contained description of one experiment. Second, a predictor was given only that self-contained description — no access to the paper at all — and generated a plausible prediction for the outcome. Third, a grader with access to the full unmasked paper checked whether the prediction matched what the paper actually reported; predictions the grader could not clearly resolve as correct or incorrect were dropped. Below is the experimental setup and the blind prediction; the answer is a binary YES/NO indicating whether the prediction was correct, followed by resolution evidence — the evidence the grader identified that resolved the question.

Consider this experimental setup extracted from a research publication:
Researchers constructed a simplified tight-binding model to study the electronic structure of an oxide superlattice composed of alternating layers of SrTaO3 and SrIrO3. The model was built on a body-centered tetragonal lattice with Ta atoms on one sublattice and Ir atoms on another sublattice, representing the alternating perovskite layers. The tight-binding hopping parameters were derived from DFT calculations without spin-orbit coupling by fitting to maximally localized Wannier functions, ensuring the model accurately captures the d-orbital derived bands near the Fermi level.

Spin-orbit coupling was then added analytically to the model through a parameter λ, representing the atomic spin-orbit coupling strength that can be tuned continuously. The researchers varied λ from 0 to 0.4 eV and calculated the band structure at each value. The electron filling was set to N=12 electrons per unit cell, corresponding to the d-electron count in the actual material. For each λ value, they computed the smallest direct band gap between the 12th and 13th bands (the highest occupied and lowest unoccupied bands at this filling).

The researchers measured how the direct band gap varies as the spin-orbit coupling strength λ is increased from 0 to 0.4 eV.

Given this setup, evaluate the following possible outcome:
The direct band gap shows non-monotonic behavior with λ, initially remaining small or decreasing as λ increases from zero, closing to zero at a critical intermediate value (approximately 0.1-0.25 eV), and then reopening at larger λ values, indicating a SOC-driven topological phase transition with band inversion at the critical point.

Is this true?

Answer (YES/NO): NO